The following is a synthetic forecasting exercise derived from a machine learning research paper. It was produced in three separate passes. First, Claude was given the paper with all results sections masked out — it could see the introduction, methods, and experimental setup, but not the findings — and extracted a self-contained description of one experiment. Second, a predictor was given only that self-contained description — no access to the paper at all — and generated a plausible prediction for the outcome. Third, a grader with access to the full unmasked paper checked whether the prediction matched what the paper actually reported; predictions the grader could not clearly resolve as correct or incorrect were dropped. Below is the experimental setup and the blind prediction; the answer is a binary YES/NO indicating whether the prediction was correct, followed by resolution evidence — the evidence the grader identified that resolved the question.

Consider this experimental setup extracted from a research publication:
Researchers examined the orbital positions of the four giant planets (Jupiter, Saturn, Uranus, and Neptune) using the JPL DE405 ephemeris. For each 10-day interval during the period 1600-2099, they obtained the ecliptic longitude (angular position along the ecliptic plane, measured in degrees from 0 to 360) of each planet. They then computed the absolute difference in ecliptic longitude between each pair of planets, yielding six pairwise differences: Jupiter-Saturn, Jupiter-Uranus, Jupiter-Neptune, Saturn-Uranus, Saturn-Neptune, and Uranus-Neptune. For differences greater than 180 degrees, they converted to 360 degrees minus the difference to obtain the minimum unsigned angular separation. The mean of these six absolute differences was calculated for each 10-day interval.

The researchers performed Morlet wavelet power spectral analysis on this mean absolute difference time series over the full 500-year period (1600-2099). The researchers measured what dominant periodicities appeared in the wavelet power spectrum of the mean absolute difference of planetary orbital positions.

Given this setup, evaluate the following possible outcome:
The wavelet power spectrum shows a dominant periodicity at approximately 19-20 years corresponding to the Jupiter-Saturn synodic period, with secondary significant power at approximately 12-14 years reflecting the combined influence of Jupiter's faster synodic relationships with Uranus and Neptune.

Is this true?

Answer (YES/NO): NO